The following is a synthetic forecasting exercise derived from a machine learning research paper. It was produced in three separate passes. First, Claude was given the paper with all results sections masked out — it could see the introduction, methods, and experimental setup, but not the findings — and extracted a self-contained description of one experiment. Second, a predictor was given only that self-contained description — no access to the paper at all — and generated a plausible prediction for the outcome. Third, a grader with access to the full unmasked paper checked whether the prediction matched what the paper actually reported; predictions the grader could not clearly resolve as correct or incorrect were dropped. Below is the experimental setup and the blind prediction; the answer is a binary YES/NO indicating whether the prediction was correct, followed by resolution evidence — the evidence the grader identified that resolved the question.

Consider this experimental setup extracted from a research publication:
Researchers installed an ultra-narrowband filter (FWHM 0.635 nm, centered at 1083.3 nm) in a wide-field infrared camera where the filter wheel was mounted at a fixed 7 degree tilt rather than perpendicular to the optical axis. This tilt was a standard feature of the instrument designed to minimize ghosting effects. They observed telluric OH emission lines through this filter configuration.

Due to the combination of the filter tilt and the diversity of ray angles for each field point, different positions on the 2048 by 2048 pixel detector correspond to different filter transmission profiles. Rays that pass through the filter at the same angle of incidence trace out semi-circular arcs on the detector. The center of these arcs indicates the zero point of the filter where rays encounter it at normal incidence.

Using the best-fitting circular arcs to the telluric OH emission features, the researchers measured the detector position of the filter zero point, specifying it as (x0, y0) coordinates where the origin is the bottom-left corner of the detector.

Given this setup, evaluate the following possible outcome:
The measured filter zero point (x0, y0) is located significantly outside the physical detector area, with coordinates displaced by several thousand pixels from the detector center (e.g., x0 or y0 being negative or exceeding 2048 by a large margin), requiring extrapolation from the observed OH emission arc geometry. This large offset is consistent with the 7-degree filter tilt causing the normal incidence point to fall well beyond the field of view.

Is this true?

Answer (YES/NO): NO